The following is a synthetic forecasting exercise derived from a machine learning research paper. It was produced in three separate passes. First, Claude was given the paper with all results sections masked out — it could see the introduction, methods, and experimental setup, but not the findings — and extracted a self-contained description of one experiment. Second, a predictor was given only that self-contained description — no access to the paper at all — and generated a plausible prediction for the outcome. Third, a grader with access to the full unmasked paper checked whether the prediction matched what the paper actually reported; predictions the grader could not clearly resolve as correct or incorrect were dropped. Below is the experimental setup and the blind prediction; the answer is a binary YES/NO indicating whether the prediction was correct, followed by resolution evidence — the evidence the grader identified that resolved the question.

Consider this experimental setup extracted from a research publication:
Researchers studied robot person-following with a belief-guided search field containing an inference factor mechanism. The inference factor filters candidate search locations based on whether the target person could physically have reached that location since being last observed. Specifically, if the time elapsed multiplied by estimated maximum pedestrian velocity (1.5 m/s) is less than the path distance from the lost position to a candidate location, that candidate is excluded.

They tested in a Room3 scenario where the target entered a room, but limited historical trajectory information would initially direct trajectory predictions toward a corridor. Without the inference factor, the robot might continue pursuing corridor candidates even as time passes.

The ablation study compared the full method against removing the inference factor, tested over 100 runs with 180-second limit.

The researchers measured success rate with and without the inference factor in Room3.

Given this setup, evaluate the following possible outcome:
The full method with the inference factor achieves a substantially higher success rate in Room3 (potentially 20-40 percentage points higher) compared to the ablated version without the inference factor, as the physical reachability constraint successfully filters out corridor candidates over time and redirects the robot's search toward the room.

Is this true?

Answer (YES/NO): YES